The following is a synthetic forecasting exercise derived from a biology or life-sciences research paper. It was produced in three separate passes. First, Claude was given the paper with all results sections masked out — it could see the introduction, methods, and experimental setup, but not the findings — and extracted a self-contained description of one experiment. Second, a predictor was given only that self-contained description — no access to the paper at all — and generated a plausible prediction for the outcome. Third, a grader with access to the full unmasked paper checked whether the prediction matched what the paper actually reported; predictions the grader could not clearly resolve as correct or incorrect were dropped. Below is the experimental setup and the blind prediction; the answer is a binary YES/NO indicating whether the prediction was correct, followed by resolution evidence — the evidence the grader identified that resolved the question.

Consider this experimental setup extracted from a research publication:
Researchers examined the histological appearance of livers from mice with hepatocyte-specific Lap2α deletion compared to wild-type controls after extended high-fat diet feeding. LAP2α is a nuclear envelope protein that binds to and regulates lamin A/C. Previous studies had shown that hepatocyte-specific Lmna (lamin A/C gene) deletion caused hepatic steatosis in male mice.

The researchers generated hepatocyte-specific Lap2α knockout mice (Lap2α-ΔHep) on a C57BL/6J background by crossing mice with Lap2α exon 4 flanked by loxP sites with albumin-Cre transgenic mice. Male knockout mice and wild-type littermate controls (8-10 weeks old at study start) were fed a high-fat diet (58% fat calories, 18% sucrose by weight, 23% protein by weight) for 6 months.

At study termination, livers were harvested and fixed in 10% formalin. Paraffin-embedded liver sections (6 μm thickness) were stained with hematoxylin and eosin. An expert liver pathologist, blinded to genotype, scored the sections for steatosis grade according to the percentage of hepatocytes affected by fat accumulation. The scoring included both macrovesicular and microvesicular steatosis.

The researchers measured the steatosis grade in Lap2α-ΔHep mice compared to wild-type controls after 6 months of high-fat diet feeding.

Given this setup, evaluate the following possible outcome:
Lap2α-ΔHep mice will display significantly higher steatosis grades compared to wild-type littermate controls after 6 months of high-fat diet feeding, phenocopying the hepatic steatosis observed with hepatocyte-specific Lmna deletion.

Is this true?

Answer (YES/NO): NO